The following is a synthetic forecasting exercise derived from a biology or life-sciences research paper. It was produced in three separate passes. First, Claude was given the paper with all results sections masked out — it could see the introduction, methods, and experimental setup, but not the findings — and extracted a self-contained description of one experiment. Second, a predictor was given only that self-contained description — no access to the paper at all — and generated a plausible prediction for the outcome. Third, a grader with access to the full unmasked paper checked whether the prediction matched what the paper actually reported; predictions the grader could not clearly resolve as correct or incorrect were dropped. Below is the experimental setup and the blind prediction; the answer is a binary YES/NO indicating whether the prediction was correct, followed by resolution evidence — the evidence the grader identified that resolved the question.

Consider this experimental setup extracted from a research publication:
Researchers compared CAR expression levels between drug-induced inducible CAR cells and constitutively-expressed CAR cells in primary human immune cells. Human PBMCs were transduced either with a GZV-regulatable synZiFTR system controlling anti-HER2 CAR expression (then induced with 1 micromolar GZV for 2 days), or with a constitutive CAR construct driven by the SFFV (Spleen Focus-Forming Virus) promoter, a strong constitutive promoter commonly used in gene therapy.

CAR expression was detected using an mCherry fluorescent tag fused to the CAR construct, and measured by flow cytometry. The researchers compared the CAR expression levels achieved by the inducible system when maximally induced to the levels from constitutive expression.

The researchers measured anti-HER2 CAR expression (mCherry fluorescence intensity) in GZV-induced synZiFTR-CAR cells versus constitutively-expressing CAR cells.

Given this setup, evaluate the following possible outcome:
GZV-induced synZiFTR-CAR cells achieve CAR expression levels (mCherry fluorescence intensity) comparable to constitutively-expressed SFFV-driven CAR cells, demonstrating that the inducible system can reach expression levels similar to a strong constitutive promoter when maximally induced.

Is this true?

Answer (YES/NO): YES